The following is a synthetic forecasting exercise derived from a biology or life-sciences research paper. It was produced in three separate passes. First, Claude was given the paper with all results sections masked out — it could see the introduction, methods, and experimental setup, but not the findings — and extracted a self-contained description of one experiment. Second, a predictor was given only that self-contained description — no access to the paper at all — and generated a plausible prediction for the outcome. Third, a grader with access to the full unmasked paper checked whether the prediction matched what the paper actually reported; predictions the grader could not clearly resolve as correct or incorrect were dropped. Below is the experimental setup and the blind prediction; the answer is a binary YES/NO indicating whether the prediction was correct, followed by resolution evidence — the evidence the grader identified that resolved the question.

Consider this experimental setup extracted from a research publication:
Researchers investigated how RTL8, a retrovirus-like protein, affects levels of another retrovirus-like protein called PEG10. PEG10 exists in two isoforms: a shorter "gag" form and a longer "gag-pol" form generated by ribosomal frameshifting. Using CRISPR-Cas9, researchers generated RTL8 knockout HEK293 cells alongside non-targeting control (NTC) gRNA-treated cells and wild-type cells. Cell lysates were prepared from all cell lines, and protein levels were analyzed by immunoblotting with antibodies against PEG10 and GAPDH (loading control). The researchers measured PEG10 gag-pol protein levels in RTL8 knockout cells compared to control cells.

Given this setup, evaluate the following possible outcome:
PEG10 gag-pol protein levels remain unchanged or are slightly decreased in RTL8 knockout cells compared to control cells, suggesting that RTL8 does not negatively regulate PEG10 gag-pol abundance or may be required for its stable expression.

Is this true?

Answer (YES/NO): NO